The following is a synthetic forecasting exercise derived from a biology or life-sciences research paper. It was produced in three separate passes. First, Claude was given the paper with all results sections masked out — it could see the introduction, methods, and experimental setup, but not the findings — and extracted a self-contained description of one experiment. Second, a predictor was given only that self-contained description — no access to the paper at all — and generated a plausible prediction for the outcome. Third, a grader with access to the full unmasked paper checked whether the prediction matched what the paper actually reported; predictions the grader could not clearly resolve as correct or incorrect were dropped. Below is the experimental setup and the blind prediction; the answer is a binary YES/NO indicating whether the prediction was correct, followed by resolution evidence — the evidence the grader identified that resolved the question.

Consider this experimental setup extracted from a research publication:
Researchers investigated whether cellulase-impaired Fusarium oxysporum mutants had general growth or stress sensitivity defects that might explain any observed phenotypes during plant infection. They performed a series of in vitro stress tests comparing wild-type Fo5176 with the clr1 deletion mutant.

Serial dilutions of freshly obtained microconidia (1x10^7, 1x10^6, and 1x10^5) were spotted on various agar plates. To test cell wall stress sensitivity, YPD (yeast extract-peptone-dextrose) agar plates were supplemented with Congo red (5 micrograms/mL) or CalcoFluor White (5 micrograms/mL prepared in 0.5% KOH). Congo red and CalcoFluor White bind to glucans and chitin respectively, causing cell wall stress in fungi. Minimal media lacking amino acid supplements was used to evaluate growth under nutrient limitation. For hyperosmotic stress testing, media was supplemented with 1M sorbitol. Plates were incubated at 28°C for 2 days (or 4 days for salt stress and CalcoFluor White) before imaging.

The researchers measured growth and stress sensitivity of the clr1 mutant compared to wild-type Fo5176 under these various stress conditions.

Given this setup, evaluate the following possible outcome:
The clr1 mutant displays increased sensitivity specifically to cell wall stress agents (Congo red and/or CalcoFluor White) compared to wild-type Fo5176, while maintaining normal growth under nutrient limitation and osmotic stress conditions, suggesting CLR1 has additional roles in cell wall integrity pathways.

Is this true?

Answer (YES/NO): NO